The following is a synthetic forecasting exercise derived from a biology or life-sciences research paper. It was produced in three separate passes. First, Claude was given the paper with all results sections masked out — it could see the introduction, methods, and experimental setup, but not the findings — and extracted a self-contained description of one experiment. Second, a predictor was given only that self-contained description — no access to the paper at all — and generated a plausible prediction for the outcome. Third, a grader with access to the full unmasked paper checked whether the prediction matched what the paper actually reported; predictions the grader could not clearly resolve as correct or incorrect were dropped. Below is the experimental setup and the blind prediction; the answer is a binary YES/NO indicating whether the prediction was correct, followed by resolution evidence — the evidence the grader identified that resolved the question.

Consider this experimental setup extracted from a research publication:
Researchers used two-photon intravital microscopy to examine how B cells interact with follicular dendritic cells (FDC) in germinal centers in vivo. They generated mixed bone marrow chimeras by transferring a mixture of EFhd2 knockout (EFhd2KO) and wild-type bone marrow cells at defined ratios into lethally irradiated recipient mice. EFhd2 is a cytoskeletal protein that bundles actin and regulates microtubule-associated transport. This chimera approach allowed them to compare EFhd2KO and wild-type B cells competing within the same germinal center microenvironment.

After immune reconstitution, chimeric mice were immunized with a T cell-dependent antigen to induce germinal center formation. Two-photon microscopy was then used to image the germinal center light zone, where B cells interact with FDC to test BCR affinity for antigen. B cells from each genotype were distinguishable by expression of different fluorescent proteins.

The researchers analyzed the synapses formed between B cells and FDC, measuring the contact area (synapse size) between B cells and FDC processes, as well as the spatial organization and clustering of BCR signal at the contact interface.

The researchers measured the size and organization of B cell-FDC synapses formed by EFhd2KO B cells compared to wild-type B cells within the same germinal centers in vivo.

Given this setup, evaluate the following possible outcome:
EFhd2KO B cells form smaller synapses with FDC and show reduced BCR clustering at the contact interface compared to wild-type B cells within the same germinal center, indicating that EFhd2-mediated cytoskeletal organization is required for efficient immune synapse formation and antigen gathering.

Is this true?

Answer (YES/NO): YES